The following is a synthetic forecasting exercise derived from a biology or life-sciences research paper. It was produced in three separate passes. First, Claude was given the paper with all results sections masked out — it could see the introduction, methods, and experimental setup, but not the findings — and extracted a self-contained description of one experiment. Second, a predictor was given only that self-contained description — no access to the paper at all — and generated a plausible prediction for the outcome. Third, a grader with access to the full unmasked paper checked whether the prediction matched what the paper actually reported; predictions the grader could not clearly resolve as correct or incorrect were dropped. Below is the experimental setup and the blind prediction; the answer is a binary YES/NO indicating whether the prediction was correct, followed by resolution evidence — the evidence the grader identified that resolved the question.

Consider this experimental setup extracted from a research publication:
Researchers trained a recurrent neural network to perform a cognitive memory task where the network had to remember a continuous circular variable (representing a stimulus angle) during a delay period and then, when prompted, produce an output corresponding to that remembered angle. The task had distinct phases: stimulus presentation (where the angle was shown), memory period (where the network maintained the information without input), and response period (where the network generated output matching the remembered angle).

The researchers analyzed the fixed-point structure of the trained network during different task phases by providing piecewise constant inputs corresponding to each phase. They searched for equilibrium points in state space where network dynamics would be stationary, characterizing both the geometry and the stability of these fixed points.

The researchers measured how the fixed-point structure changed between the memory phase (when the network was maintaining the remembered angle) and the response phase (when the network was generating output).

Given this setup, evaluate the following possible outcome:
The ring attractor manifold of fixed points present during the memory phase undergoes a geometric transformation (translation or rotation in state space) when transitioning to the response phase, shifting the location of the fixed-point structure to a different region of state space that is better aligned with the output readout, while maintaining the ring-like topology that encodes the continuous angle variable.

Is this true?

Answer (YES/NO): YES